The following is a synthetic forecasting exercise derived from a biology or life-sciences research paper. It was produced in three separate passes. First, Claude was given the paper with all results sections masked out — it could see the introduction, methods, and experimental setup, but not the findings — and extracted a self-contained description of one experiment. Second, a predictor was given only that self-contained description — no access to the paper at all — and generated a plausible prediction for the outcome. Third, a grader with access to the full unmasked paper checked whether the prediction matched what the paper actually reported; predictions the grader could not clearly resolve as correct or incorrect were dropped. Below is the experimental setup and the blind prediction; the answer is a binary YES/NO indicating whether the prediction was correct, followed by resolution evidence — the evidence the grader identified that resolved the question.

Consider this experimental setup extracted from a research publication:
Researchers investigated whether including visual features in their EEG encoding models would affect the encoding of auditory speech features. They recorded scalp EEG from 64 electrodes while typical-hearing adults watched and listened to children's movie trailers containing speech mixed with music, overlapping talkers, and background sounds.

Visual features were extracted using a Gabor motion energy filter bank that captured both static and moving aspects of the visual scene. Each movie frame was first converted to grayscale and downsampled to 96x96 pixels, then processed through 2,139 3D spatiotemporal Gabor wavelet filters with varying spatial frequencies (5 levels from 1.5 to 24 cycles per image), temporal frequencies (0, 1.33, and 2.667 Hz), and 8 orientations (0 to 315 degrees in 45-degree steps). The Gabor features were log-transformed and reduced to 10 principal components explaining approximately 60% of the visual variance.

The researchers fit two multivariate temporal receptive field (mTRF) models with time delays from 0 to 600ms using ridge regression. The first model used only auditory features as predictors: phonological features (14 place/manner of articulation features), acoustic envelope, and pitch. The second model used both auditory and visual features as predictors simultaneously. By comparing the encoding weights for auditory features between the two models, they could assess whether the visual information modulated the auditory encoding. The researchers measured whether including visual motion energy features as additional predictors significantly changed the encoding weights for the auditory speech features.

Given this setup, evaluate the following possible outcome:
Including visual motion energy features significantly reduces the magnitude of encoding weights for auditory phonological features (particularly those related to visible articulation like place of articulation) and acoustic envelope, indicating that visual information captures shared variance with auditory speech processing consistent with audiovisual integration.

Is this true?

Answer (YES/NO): NO